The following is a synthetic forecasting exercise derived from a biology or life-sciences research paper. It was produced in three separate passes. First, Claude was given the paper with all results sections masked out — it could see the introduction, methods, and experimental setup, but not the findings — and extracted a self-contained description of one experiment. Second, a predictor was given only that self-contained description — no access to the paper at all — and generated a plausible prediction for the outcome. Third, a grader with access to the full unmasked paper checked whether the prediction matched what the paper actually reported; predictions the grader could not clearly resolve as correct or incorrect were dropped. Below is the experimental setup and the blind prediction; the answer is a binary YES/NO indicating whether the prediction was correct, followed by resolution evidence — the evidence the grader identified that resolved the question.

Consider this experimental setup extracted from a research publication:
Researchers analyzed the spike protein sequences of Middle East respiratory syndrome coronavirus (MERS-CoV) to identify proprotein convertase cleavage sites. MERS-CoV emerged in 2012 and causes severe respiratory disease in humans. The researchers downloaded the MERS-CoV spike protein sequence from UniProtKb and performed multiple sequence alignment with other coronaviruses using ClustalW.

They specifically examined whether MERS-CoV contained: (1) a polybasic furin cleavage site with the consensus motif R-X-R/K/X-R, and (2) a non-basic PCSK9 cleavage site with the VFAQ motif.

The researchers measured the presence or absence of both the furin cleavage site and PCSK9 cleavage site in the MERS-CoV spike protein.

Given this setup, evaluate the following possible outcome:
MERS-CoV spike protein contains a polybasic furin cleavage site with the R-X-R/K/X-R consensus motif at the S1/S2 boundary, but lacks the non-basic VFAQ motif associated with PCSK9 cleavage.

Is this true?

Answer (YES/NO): NO